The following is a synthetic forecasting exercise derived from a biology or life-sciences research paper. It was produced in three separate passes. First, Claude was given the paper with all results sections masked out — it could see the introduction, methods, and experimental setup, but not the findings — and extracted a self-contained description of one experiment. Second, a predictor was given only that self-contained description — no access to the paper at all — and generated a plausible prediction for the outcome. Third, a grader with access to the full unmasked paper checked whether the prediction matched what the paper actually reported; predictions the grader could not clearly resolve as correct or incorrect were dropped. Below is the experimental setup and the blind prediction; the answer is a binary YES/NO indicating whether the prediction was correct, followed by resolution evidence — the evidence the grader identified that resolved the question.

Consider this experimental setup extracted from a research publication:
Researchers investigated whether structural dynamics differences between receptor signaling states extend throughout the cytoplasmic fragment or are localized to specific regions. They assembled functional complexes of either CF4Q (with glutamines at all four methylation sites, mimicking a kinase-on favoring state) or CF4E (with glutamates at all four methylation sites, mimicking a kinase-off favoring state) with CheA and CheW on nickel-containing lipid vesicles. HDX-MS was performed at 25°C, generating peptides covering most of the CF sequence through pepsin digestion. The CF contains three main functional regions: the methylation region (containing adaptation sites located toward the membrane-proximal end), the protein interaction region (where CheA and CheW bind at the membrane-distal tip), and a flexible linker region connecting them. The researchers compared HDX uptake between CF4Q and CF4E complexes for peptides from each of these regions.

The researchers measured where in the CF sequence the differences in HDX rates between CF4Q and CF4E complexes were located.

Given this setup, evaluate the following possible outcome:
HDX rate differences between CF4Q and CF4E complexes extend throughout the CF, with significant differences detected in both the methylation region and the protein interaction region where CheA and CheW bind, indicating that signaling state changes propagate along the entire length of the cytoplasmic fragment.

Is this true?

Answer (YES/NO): YES